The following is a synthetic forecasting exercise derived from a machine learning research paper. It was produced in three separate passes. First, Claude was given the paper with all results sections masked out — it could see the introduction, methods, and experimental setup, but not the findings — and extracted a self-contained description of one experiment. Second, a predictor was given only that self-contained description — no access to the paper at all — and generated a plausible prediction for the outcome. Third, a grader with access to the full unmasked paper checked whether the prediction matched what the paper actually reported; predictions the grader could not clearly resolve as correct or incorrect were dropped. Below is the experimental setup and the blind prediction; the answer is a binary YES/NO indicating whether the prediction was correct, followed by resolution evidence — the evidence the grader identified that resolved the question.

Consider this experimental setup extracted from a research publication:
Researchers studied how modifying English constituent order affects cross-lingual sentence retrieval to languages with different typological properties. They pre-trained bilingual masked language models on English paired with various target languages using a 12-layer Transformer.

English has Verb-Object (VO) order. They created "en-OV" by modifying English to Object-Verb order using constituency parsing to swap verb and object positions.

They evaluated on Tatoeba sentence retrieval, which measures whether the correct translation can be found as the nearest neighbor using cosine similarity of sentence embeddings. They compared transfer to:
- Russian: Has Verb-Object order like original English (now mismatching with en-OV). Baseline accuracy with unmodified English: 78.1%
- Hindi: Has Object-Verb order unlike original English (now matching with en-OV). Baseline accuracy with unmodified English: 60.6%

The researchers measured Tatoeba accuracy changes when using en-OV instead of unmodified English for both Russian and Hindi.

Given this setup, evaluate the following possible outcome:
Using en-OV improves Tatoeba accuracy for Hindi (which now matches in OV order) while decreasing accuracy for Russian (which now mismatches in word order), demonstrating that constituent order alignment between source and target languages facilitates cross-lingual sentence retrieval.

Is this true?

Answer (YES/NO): YES